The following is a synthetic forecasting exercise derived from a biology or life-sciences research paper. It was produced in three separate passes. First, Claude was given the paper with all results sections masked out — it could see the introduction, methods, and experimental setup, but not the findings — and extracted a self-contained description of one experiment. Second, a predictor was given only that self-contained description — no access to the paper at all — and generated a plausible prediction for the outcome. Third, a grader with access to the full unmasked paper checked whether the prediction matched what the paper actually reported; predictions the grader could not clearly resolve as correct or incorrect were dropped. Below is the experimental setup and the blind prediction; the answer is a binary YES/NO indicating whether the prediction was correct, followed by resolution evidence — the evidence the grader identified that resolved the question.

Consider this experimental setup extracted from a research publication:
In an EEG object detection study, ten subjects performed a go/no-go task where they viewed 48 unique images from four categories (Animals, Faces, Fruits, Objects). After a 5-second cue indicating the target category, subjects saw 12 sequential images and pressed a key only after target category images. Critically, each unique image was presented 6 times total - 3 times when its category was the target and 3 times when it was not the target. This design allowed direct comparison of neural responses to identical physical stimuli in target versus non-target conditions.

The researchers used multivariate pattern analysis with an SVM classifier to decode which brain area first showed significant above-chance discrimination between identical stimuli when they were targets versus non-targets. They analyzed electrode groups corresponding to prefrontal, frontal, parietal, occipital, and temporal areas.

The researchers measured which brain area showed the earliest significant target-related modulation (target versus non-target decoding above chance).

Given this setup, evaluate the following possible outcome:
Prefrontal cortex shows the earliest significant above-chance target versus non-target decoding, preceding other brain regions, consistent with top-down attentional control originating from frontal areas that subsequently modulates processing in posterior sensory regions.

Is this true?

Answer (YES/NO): YES